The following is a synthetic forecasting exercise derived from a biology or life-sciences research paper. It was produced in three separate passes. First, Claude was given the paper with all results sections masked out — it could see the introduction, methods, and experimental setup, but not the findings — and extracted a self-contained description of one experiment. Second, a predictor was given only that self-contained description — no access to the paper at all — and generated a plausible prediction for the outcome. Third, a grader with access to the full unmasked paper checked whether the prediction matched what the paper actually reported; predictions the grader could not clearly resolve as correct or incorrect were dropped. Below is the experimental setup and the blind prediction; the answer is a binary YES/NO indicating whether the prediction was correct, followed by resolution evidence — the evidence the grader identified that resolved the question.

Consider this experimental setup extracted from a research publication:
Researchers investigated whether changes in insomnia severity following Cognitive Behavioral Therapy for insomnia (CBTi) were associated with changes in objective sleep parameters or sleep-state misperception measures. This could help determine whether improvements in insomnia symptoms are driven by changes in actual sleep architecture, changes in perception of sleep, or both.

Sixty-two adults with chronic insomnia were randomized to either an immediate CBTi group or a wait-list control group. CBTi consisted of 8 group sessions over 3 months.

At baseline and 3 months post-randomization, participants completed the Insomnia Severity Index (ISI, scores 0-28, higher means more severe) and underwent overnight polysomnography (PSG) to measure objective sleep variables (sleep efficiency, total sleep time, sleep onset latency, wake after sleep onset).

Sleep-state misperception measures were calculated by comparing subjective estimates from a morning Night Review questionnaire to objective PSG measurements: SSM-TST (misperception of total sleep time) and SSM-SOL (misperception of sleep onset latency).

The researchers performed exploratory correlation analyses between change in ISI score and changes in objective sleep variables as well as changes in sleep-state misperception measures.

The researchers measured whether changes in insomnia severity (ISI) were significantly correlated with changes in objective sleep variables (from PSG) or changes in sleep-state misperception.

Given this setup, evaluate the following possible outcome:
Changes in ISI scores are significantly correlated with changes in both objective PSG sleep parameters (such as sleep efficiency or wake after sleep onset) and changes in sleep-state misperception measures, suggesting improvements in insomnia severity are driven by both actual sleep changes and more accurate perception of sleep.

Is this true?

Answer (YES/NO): NO